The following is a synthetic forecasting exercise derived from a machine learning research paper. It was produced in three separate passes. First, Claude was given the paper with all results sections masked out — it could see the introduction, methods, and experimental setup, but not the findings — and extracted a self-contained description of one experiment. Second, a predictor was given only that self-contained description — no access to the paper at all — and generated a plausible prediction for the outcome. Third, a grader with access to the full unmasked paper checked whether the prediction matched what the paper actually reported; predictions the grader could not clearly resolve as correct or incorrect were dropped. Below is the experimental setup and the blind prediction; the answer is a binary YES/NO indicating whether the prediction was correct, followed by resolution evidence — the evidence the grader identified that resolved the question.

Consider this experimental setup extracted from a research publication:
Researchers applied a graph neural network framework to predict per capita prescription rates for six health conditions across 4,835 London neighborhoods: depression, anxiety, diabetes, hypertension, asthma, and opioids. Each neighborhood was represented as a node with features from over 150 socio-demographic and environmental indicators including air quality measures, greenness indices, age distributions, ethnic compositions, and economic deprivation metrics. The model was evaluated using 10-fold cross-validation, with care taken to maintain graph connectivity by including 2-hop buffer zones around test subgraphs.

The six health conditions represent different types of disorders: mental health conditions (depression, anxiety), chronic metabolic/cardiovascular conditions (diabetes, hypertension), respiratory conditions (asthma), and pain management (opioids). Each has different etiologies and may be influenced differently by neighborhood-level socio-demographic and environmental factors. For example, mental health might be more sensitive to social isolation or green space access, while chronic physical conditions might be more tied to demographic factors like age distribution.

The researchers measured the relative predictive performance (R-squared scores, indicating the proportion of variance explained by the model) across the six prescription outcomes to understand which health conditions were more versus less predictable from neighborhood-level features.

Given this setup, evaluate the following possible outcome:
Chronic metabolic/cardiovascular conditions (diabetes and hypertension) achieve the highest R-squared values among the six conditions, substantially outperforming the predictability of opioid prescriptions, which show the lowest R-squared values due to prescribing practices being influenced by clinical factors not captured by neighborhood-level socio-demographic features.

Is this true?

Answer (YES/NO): NO